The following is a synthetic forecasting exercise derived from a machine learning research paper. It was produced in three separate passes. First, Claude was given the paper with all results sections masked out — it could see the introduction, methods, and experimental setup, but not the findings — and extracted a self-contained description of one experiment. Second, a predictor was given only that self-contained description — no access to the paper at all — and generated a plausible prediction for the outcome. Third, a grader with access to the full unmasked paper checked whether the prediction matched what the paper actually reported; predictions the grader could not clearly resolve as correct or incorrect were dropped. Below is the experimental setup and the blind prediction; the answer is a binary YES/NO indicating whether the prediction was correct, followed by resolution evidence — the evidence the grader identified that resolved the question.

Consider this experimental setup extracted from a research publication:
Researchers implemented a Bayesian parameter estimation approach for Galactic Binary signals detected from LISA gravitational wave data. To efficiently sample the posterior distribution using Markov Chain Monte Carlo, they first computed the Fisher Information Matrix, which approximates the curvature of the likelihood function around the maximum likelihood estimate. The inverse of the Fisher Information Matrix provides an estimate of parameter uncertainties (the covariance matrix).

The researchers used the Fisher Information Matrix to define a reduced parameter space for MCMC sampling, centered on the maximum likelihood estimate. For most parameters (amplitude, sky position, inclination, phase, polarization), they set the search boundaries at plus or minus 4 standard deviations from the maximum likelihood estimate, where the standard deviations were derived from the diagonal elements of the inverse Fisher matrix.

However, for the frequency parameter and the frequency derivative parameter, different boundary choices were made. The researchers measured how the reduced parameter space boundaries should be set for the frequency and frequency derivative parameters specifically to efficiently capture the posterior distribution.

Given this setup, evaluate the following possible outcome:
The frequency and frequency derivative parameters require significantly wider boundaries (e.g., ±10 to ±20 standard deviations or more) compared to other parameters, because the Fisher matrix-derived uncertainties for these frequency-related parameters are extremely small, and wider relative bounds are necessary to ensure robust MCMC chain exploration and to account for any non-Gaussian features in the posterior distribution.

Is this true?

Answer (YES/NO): NO